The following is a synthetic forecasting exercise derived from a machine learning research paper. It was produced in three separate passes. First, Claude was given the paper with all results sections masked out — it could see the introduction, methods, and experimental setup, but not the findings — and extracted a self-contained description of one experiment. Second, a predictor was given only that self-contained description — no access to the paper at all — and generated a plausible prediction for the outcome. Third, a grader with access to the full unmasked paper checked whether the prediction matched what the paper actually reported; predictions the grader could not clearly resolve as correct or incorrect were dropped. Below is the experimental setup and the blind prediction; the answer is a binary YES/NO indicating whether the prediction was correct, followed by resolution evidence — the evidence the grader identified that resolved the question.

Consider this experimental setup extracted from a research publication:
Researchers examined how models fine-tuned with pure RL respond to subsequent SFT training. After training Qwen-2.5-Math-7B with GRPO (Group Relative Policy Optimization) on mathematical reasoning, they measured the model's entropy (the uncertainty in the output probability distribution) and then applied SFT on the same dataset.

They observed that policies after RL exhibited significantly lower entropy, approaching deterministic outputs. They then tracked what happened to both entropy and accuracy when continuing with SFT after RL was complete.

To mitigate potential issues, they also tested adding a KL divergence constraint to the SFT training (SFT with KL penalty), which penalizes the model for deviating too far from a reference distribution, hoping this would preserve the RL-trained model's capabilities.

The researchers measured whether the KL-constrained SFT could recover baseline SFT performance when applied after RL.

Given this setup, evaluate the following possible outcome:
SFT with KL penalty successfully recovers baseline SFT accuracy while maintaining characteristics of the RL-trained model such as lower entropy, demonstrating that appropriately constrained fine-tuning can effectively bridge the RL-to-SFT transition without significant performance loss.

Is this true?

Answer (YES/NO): NO